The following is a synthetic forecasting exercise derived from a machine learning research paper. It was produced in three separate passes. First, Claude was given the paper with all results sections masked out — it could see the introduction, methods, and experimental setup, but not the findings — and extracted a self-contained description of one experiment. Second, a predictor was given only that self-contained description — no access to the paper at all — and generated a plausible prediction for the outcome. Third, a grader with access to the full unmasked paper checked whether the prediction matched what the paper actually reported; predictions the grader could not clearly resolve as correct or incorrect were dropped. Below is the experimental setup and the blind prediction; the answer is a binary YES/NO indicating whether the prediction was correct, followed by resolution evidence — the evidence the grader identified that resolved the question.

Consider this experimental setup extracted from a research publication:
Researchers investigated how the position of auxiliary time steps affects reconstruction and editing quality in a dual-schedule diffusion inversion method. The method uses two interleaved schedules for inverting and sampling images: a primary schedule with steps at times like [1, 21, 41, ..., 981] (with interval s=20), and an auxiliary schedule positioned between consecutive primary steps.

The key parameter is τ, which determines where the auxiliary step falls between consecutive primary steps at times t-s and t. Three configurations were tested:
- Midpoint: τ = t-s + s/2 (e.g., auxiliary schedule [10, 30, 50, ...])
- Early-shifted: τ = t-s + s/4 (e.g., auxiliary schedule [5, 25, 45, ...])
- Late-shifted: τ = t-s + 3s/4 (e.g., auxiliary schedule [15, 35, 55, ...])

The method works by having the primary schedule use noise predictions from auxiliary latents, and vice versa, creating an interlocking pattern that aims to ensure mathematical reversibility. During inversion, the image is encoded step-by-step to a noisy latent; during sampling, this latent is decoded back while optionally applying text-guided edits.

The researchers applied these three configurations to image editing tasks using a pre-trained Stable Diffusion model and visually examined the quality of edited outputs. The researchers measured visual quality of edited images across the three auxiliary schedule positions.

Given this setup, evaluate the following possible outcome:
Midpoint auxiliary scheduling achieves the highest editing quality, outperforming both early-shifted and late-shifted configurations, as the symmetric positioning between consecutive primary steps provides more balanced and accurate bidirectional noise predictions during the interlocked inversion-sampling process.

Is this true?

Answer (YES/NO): YES